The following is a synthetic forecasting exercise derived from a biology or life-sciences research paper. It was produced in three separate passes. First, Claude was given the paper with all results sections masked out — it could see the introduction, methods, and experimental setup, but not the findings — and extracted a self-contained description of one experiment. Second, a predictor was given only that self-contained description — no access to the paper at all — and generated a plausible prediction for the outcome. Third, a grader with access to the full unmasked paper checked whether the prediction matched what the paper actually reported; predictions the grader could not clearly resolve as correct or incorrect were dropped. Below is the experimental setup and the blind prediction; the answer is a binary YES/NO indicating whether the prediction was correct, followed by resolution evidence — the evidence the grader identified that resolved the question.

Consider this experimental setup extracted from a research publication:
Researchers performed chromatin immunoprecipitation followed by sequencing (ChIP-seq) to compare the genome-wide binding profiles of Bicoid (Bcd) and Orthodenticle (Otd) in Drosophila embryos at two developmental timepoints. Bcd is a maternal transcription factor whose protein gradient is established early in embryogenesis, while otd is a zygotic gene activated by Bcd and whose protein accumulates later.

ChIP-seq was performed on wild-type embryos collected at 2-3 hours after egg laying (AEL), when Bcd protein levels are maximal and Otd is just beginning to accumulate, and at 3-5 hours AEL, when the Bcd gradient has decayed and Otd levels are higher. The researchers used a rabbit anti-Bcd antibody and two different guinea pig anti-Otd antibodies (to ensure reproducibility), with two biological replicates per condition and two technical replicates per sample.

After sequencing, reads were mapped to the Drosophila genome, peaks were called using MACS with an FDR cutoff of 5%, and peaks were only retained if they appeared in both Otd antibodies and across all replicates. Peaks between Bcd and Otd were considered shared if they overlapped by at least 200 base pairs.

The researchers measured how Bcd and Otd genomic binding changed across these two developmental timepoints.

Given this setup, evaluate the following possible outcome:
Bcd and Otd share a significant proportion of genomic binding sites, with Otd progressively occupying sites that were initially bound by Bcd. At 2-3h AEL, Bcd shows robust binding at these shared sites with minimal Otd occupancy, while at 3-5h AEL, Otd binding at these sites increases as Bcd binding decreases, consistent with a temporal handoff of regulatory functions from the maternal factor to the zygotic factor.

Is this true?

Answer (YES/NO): YES